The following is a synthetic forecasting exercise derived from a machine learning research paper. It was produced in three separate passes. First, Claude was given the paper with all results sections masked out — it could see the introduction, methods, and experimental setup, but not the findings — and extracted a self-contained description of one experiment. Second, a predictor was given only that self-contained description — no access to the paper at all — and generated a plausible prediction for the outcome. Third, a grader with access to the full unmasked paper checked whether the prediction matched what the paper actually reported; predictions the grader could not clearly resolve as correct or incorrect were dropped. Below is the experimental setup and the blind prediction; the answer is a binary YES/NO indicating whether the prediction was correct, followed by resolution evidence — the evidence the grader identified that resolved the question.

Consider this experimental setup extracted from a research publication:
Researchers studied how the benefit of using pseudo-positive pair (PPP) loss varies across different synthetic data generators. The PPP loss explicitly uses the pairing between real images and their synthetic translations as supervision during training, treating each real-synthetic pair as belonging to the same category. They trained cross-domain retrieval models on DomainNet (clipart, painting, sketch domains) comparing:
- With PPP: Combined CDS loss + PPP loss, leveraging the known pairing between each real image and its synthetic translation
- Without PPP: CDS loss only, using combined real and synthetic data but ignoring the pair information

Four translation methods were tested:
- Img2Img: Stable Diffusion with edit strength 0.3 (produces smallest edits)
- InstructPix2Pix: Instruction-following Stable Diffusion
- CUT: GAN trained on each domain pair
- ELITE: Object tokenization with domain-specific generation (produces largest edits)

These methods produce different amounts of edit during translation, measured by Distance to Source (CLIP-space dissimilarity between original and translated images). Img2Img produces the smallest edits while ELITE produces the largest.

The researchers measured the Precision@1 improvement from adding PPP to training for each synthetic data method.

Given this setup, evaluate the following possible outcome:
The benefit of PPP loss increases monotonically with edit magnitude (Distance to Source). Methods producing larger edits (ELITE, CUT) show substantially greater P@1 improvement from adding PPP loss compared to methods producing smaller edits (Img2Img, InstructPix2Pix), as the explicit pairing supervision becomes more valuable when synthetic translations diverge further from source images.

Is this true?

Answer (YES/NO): YES